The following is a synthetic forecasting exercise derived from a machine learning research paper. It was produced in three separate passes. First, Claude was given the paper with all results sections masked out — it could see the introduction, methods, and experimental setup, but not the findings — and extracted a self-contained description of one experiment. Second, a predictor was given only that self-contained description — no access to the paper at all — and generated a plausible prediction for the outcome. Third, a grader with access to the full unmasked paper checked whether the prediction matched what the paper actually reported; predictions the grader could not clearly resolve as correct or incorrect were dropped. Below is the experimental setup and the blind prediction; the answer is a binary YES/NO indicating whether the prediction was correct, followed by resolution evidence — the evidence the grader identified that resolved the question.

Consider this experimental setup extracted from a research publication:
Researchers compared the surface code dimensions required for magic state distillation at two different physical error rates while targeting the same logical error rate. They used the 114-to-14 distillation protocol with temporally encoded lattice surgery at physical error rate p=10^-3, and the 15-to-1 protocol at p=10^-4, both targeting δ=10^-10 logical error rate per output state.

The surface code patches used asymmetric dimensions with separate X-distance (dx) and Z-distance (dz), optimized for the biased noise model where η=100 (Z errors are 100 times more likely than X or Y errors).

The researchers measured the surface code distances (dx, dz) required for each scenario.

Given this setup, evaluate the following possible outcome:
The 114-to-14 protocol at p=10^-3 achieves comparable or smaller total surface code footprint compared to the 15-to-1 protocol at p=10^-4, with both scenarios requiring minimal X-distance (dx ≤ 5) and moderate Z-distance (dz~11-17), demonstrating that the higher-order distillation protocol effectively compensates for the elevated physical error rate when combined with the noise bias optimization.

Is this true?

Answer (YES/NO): NO